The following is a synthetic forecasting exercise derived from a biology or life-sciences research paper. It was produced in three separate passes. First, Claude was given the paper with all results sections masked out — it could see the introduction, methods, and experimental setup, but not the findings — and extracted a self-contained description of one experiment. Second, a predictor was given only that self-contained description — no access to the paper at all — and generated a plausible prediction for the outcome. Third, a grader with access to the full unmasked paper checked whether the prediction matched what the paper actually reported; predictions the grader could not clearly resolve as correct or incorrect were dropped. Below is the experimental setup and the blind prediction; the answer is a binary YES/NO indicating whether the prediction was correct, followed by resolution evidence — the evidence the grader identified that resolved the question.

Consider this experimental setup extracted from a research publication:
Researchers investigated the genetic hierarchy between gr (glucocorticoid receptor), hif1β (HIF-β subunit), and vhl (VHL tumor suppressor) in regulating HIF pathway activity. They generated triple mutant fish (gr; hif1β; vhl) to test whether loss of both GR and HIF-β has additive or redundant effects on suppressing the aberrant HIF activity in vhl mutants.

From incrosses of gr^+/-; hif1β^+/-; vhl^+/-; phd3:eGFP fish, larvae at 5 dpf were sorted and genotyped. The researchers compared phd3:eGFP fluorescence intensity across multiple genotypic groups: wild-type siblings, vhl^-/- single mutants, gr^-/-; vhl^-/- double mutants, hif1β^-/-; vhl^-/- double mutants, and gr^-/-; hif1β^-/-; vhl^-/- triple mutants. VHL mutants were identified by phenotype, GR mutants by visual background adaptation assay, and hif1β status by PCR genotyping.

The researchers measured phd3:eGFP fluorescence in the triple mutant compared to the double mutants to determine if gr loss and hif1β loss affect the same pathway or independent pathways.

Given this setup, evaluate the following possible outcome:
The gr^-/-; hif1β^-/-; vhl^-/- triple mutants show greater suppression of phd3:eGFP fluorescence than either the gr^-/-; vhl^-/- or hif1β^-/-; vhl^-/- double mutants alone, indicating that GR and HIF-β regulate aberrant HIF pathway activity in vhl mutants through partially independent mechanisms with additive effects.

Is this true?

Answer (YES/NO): YES